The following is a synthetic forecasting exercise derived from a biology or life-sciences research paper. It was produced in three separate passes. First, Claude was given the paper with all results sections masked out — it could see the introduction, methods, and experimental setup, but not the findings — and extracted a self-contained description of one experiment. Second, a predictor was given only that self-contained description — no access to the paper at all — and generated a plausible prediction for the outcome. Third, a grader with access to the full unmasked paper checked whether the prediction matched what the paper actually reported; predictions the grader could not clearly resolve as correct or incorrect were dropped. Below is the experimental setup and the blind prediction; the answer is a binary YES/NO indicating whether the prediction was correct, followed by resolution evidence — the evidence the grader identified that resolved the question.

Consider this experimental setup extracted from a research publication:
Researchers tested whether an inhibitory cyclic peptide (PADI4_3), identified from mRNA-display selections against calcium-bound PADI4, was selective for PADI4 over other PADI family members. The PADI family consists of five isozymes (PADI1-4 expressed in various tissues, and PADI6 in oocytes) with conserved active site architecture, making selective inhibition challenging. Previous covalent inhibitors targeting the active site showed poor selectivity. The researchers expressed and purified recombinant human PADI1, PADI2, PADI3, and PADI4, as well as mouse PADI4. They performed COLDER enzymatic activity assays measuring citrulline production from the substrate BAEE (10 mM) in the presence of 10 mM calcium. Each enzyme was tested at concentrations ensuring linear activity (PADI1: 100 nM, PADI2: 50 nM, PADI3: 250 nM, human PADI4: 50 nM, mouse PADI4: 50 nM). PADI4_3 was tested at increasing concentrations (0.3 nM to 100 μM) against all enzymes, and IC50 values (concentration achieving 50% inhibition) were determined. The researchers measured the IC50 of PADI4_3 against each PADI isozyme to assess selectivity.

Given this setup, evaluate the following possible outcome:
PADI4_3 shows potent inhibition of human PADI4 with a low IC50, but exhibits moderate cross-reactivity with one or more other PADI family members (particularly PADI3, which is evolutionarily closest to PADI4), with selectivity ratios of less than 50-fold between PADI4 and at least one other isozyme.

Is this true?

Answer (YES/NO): NO